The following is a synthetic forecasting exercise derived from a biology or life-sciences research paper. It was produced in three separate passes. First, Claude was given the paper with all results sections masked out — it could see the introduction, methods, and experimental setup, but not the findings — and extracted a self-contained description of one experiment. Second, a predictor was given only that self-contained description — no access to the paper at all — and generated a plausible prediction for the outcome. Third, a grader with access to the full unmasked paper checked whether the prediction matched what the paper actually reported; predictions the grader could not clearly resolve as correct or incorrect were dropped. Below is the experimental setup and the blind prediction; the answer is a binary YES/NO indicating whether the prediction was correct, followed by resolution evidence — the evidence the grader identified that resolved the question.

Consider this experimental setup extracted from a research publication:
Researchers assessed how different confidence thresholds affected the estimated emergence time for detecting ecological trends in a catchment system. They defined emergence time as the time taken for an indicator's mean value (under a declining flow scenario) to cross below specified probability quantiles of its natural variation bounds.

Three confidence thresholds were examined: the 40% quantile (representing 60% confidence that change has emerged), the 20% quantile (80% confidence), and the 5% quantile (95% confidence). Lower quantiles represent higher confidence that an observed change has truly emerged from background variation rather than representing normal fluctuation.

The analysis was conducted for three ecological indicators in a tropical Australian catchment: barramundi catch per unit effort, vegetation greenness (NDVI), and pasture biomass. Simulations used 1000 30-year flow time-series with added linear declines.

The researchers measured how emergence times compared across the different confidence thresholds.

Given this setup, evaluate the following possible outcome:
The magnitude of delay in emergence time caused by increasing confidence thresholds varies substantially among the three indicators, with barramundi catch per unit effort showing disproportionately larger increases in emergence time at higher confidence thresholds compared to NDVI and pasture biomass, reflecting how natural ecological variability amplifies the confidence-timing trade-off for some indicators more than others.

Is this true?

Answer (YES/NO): NO